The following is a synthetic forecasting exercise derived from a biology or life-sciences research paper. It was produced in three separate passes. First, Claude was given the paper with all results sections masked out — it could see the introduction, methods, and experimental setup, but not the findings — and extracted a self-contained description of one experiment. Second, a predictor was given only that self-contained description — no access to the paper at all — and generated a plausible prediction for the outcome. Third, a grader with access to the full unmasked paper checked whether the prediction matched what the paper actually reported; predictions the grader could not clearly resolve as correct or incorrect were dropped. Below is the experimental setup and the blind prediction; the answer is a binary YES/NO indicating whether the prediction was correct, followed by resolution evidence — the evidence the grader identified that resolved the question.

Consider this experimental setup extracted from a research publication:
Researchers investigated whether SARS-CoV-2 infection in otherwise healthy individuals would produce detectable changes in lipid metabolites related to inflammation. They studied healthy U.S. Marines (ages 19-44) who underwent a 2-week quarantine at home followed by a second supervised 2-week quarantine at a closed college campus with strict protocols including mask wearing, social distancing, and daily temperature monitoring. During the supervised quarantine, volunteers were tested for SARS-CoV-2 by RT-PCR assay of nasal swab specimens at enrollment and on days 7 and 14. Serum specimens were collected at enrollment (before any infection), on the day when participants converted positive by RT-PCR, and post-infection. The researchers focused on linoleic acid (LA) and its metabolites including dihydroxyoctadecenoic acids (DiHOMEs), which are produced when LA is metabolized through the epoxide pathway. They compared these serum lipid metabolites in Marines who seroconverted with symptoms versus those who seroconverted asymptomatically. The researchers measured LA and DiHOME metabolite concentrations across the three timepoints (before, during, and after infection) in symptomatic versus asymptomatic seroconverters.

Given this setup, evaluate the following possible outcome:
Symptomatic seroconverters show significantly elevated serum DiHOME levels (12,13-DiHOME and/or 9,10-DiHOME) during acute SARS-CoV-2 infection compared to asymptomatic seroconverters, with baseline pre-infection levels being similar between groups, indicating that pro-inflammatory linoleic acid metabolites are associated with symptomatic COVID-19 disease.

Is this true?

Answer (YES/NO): NO